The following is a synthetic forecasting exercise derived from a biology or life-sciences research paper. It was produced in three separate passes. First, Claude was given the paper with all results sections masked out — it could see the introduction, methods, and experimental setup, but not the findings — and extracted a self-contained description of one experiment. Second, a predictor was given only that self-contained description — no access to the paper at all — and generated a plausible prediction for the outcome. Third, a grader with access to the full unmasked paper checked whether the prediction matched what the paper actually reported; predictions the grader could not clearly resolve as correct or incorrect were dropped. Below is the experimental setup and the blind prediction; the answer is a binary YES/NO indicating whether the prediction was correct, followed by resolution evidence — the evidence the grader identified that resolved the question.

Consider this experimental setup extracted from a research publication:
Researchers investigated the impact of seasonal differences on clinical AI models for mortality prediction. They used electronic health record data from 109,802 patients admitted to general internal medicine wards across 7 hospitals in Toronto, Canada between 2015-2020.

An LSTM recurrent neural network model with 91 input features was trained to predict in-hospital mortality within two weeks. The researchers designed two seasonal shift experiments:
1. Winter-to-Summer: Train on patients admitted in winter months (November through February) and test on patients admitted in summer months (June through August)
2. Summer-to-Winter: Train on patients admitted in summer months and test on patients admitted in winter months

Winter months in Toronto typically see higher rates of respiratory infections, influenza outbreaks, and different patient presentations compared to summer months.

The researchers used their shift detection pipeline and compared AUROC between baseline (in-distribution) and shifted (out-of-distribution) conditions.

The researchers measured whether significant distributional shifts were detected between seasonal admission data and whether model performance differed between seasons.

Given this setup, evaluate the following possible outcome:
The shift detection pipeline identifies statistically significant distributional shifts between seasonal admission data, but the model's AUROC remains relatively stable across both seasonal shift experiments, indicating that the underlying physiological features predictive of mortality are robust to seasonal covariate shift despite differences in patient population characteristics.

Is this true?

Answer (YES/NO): NO